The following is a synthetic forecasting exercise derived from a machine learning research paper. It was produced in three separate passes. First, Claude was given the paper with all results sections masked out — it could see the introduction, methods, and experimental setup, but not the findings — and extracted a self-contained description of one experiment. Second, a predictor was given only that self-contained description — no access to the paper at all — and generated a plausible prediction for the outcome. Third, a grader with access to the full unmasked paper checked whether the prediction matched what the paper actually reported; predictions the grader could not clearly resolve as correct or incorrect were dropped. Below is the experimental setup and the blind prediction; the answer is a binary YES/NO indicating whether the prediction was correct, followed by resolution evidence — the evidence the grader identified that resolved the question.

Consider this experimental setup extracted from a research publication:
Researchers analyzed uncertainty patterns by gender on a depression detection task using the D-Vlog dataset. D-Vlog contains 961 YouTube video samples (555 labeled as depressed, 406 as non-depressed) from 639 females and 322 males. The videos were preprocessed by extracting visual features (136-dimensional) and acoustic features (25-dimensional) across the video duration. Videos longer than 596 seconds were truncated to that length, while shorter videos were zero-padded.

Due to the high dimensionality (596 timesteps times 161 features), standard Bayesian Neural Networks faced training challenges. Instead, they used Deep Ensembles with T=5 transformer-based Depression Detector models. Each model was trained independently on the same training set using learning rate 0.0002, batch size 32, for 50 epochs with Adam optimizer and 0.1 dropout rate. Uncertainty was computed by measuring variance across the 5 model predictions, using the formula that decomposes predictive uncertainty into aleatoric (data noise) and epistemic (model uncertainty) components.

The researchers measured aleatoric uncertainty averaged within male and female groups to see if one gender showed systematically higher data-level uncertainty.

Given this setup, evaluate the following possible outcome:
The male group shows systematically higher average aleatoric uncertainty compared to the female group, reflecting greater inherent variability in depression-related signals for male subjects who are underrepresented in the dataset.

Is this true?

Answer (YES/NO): NO